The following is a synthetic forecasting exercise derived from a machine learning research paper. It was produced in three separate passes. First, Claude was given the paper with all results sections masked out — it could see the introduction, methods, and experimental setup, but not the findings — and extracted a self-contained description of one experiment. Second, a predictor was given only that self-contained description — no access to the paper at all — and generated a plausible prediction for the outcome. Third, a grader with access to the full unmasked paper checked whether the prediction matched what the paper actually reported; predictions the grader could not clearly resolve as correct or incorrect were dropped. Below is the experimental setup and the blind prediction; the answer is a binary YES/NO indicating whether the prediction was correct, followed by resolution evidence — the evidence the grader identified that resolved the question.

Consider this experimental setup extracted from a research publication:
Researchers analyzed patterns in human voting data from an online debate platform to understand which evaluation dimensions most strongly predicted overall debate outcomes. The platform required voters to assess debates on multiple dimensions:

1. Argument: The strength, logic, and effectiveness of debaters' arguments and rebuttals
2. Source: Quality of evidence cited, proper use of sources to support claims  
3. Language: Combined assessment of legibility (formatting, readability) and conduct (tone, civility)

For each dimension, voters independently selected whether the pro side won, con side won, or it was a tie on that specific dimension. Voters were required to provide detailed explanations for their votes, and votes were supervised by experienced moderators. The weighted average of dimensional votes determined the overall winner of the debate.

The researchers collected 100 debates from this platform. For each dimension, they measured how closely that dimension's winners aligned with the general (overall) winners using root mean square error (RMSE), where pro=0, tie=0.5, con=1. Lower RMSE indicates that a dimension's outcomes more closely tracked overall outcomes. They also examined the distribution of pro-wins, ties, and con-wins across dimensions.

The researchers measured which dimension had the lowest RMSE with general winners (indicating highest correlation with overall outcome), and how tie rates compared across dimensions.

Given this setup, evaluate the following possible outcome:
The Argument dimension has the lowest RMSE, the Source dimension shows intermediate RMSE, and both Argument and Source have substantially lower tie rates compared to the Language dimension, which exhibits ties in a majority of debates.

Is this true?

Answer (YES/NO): NO